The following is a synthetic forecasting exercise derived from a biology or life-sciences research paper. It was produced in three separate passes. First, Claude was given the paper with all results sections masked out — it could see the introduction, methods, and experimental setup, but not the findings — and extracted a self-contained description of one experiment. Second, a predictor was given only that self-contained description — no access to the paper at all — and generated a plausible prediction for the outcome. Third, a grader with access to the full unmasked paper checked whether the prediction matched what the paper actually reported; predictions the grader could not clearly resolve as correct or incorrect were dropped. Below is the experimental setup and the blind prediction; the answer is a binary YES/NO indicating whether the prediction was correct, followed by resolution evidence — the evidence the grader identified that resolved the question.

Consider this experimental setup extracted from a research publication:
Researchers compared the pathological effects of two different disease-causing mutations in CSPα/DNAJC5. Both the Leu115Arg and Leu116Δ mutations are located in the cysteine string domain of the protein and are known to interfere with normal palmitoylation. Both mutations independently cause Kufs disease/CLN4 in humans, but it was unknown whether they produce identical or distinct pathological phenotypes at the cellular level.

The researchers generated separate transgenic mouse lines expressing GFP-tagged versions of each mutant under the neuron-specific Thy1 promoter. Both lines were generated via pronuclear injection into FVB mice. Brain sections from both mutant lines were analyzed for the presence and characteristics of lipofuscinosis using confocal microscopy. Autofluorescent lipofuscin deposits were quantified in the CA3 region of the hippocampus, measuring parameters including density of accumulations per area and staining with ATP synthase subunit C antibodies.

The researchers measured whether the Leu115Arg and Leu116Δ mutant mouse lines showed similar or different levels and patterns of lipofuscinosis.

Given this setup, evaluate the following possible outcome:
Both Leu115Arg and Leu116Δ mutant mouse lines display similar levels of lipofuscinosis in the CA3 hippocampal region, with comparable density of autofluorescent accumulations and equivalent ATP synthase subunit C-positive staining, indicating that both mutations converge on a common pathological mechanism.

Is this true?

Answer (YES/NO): NO